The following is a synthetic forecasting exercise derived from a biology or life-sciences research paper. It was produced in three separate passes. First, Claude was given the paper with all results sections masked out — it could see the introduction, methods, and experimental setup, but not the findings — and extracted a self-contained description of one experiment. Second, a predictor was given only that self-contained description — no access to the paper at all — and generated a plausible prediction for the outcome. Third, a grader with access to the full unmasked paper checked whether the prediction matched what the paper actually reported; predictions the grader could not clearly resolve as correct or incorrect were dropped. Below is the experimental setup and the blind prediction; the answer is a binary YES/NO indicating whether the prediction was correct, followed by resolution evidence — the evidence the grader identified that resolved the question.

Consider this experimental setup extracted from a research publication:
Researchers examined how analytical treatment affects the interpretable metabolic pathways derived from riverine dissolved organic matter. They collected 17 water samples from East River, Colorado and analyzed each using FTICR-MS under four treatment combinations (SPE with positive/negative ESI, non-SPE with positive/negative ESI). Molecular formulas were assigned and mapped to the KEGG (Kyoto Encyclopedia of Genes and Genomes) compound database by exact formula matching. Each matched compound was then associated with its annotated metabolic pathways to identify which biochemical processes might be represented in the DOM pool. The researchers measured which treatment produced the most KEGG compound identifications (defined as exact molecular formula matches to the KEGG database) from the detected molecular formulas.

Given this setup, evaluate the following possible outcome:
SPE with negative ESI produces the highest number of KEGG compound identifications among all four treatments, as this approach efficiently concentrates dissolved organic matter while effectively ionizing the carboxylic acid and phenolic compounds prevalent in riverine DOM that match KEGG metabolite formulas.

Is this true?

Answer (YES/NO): YES